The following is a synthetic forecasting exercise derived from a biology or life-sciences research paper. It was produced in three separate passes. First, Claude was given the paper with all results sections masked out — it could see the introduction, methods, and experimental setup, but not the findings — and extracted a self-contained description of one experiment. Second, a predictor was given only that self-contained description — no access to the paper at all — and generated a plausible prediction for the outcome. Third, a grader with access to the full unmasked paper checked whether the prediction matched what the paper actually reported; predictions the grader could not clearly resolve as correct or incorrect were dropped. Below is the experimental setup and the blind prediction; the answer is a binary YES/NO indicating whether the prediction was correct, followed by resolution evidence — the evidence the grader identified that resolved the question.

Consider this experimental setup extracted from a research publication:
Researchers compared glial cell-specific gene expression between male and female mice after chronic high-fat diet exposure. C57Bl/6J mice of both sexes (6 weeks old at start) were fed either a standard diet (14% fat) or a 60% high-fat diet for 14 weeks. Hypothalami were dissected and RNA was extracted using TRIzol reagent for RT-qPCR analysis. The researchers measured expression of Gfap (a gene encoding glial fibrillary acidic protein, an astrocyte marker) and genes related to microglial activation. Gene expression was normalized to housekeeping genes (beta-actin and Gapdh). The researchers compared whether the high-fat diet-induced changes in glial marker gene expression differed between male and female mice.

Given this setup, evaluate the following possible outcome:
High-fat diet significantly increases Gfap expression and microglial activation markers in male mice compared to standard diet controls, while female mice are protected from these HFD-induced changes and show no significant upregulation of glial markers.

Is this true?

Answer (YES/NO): NO